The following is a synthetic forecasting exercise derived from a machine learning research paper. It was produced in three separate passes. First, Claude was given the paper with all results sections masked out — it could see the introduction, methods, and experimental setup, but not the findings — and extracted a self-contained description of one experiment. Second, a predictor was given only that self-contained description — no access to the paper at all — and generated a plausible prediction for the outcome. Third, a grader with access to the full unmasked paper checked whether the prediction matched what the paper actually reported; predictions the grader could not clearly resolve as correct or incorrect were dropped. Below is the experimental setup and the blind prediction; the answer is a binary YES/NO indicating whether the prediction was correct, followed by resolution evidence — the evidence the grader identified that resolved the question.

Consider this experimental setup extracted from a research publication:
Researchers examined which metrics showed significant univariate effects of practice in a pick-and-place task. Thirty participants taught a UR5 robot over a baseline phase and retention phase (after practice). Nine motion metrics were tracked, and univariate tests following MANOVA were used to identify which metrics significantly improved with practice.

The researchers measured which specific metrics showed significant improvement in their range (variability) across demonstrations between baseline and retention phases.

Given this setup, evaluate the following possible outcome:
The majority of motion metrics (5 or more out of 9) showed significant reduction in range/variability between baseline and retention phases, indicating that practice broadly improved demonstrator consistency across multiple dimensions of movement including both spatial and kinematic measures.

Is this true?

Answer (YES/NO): YES